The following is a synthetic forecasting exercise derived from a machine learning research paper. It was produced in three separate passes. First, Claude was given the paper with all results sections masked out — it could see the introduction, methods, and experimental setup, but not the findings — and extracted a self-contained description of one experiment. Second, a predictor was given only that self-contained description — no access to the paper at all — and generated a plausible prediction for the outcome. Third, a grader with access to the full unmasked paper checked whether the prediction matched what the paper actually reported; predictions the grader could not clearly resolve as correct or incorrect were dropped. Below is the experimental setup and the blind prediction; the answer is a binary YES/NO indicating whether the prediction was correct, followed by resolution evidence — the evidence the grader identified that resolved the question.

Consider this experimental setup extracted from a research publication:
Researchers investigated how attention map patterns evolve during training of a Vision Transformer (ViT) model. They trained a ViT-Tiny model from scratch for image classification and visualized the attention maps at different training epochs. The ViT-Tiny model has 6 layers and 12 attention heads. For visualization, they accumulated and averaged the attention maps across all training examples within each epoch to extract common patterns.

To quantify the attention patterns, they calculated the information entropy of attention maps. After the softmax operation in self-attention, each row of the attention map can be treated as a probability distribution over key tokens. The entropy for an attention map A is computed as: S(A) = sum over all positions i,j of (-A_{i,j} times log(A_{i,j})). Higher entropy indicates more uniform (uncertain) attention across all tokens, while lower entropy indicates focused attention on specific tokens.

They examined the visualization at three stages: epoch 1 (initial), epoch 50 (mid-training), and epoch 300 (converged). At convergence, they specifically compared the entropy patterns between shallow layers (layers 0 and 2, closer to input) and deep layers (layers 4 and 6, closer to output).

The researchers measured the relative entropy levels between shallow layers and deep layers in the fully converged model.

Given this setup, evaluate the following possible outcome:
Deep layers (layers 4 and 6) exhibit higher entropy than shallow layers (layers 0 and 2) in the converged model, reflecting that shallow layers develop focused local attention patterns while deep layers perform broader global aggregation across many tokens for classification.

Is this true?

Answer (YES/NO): YES